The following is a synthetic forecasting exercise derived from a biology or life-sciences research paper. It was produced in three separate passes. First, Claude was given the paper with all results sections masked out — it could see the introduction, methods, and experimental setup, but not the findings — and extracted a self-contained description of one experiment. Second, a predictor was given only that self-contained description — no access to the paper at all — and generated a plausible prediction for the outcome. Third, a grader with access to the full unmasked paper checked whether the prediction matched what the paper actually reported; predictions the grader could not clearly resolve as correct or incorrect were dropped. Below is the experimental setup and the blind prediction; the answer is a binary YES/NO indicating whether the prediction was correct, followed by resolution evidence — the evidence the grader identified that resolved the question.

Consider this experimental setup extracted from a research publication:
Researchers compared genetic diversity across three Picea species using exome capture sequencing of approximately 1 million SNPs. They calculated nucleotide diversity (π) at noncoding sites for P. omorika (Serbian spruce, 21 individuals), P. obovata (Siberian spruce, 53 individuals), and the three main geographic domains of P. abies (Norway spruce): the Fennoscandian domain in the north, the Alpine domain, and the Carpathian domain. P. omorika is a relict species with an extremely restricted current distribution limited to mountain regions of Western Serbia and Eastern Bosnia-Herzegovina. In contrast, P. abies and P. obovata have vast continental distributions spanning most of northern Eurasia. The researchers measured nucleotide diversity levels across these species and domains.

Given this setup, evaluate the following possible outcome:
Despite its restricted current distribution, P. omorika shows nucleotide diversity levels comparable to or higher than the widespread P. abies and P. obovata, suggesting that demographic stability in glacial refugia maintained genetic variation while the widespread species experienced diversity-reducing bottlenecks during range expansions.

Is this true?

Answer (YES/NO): NO